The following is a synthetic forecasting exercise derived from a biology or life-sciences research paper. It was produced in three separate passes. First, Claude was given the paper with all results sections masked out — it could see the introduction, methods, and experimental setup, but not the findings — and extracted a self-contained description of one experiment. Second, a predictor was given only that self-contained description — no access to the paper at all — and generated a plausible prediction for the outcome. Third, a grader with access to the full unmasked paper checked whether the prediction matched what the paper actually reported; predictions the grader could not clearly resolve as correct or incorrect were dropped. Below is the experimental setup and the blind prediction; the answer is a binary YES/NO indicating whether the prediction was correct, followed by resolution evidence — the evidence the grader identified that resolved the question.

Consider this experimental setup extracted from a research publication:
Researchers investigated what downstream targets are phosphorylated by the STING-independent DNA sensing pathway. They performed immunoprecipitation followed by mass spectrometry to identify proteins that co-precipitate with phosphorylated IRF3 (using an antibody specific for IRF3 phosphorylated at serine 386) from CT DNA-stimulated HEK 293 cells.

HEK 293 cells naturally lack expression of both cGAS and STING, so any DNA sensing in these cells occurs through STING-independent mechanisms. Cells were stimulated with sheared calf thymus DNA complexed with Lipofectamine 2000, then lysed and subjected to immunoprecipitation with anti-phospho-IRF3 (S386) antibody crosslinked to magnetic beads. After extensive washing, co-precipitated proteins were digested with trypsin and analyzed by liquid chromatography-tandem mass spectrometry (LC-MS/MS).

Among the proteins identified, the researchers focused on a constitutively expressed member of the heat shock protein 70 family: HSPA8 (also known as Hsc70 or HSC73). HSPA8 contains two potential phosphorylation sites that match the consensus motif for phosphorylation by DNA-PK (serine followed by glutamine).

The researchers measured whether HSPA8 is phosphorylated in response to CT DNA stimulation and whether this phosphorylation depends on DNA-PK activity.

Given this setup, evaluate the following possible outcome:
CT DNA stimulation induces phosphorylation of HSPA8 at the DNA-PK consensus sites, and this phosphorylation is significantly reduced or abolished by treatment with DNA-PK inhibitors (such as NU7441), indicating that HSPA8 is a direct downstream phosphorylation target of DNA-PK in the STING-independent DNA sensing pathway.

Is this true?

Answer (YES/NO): NO